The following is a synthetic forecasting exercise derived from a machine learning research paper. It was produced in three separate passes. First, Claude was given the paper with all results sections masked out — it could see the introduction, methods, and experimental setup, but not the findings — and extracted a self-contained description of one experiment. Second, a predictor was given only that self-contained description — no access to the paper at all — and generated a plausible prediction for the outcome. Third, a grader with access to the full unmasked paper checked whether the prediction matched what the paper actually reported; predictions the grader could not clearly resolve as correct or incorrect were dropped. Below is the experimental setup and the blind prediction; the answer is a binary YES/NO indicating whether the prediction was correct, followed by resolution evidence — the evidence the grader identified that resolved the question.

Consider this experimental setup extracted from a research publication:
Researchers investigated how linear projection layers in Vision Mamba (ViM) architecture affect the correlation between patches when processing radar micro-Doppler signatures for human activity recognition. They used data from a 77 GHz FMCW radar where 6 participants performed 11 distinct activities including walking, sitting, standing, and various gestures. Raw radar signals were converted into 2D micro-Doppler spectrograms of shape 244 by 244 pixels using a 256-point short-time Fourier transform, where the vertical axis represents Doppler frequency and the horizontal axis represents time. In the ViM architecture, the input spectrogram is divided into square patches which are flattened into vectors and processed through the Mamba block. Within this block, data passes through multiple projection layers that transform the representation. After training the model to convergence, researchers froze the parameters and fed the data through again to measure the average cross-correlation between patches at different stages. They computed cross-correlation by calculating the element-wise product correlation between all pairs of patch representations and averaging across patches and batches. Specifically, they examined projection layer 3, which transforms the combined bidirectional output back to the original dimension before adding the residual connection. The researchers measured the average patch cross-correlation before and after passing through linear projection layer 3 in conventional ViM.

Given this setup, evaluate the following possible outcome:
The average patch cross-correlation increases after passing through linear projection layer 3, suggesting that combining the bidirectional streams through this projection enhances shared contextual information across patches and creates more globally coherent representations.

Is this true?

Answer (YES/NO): NO